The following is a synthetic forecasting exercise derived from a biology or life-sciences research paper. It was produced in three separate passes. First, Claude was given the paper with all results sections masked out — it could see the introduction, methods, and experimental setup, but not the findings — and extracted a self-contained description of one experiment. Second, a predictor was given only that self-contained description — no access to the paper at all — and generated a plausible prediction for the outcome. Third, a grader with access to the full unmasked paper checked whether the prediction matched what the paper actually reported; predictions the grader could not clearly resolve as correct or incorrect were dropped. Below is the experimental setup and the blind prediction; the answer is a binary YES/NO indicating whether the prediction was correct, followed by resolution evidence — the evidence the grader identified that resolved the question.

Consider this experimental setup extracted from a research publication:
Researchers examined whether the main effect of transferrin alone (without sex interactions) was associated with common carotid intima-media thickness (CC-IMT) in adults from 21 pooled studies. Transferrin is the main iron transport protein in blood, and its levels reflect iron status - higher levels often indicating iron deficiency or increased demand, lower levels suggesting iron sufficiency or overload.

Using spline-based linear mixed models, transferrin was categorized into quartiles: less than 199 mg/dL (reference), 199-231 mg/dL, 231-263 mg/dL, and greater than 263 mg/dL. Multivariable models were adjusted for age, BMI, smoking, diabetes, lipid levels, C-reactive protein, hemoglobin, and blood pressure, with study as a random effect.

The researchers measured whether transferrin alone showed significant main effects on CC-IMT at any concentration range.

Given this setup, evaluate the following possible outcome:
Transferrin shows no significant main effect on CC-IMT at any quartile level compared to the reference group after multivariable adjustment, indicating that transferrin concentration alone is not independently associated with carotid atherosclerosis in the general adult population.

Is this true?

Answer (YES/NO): YES